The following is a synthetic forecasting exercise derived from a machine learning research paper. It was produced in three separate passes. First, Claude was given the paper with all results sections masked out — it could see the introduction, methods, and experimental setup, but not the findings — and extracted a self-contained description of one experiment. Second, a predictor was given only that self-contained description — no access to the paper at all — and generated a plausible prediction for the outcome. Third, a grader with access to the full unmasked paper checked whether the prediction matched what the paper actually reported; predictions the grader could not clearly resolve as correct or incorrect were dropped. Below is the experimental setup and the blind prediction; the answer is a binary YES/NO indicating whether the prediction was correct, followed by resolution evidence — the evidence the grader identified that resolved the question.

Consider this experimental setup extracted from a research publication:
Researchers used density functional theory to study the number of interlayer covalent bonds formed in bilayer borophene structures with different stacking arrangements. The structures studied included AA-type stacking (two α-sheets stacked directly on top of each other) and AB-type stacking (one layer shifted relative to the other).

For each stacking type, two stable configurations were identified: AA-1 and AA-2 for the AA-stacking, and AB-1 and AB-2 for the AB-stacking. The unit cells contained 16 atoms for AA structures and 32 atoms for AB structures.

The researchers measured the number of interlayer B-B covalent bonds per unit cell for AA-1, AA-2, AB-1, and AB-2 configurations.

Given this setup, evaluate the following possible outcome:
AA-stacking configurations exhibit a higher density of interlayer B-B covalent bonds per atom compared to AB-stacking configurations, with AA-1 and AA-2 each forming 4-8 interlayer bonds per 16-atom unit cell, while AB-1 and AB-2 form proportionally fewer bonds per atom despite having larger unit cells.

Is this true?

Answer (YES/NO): NO